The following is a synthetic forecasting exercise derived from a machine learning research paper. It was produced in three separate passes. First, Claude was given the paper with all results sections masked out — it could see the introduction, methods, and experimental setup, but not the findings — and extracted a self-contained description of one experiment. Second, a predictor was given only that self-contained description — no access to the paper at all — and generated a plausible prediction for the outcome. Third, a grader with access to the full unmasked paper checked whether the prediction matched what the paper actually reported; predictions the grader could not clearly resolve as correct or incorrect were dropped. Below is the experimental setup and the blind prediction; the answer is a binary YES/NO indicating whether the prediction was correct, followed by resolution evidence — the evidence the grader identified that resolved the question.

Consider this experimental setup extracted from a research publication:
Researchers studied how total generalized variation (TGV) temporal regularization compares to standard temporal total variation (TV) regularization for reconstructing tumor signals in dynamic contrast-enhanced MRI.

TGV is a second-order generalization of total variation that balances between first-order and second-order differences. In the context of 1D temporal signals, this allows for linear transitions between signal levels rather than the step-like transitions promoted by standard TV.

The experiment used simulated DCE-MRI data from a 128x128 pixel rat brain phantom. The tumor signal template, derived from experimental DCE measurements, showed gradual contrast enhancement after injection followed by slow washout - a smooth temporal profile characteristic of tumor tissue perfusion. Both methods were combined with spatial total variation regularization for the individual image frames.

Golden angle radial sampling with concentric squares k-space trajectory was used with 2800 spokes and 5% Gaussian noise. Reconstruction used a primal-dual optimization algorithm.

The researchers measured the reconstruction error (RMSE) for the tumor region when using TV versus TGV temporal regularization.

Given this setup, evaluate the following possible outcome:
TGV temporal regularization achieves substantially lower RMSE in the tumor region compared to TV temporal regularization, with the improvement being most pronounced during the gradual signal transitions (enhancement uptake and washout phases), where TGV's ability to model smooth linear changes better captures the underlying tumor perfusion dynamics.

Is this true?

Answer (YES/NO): NO